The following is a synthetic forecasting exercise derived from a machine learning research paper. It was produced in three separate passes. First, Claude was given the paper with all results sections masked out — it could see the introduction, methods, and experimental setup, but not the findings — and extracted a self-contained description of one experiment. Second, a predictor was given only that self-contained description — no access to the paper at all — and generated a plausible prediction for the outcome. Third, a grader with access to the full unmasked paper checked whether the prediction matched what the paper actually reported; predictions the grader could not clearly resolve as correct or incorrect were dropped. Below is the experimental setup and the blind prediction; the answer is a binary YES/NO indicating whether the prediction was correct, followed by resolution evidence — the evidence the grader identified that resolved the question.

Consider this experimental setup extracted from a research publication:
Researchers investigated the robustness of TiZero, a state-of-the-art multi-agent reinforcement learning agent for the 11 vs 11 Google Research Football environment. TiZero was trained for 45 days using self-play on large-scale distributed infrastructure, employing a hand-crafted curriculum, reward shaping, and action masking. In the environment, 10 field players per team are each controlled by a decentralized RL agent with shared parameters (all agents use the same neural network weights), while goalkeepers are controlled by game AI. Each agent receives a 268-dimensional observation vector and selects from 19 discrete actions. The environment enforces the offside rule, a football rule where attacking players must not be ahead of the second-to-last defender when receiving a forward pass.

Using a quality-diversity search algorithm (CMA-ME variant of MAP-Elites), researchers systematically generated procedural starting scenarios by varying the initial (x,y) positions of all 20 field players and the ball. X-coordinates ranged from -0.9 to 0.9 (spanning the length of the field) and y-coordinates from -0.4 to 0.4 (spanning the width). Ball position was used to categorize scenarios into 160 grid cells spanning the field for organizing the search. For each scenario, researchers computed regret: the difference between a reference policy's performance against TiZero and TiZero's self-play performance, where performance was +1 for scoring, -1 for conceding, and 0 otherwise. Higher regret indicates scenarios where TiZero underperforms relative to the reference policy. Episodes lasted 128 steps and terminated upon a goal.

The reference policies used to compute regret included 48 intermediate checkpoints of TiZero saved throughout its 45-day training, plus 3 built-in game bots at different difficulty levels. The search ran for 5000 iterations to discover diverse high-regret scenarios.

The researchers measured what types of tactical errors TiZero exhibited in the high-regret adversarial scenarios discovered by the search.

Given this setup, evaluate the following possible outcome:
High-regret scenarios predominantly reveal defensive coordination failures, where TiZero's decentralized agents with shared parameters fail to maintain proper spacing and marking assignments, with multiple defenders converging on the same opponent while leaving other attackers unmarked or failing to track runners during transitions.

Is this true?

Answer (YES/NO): NO